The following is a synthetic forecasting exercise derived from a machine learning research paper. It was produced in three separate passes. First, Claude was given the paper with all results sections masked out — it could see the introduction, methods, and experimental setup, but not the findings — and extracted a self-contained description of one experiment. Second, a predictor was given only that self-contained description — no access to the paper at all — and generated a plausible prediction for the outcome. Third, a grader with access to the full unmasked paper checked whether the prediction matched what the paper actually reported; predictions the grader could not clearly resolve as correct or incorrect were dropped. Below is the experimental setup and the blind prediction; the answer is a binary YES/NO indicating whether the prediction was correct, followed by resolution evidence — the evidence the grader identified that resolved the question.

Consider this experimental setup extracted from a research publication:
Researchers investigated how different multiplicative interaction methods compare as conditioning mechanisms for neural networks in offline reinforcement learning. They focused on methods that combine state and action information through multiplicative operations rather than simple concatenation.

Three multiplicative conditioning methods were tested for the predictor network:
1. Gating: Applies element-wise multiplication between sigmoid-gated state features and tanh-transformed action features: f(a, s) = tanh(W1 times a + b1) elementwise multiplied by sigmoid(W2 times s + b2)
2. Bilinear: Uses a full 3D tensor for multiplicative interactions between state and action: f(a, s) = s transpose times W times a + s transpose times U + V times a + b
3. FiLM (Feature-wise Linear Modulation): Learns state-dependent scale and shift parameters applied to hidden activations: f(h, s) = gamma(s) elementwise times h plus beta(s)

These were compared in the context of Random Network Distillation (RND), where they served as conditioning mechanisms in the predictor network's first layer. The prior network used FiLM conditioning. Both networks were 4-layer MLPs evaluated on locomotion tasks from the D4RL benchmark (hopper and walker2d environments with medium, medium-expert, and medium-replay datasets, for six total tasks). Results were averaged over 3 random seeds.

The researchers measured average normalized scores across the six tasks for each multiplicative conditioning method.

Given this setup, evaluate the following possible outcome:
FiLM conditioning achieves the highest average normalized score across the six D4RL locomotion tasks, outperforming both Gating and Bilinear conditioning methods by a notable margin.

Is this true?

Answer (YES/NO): NO